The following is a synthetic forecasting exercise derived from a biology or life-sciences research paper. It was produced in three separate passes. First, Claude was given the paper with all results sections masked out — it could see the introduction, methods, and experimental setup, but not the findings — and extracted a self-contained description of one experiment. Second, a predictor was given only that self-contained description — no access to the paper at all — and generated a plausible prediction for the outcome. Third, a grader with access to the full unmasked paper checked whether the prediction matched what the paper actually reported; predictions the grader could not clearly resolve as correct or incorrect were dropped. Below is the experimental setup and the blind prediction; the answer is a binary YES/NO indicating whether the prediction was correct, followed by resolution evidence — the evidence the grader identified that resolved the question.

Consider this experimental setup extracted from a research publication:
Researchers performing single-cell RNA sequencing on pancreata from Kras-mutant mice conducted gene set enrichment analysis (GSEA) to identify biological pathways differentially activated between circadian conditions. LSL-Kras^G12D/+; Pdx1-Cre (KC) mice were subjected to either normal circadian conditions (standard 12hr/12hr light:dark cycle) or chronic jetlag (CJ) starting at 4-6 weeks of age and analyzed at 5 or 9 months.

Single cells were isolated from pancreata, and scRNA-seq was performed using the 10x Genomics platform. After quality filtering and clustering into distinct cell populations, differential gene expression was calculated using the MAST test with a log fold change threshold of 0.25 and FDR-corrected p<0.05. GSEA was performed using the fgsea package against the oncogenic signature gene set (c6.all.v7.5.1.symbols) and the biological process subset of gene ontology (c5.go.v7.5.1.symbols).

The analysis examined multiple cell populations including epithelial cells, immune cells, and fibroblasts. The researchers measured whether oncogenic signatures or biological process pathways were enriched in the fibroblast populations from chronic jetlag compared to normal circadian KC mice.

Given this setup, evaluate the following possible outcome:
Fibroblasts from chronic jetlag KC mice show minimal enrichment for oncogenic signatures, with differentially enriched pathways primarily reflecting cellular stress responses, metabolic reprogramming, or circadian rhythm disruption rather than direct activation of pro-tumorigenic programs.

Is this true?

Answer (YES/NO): YES